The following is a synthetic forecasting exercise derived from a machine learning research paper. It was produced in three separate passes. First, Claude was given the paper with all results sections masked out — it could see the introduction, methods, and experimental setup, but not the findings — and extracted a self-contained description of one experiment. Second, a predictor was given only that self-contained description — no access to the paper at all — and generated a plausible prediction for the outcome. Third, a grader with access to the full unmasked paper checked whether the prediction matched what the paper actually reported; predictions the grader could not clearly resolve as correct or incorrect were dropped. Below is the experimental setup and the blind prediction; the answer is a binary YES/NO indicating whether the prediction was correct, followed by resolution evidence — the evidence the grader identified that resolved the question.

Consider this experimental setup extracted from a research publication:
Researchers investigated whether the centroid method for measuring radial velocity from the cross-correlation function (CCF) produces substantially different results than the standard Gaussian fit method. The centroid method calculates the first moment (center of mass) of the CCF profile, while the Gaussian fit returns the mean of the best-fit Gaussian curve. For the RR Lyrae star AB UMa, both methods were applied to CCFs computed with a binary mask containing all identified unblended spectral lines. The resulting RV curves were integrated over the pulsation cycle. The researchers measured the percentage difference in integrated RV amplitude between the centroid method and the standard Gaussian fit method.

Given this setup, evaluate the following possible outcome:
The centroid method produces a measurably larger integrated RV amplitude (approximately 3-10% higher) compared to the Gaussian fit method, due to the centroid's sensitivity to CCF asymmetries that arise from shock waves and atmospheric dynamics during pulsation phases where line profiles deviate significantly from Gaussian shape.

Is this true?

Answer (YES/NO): NO